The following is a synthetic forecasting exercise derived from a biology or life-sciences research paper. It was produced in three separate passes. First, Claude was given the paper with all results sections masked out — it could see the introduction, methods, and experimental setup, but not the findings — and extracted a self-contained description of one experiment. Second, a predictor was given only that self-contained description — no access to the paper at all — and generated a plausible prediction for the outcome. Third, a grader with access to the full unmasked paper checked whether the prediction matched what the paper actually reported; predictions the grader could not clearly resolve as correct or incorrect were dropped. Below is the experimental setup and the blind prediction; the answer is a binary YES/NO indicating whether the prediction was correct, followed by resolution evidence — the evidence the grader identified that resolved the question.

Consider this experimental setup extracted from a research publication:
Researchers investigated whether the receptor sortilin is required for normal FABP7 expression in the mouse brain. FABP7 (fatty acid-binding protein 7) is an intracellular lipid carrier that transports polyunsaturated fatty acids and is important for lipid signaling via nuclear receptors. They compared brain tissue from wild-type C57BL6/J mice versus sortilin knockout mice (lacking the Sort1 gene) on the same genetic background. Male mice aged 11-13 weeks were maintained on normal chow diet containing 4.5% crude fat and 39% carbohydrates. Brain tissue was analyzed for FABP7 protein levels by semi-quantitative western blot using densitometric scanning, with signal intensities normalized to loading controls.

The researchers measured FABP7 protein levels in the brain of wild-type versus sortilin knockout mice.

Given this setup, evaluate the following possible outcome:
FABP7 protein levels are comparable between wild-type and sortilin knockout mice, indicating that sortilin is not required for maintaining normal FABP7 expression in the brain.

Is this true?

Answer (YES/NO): NO